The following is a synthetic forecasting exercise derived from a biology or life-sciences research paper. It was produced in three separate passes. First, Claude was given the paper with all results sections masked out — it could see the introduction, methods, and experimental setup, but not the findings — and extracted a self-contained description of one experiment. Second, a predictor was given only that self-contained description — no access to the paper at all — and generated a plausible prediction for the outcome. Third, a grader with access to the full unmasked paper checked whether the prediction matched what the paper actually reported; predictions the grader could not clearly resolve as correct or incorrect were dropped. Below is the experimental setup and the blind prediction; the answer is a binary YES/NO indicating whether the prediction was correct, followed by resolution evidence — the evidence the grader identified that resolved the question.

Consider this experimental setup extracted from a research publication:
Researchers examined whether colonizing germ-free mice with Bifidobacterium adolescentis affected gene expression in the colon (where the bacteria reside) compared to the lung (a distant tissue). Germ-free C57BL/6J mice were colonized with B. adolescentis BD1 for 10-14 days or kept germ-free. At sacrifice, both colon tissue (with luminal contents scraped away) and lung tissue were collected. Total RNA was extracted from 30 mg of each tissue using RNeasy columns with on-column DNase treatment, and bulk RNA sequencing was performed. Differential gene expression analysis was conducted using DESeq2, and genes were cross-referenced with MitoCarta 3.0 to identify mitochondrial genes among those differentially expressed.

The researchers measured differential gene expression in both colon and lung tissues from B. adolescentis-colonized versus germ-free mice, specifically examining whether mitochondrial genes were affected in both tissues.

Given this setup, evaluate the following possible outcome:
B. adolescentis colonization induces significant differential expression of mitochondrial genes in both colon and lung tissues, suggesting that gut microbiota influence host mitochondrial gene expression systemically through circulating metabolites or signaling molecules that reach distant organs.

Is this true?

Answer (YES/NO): YES